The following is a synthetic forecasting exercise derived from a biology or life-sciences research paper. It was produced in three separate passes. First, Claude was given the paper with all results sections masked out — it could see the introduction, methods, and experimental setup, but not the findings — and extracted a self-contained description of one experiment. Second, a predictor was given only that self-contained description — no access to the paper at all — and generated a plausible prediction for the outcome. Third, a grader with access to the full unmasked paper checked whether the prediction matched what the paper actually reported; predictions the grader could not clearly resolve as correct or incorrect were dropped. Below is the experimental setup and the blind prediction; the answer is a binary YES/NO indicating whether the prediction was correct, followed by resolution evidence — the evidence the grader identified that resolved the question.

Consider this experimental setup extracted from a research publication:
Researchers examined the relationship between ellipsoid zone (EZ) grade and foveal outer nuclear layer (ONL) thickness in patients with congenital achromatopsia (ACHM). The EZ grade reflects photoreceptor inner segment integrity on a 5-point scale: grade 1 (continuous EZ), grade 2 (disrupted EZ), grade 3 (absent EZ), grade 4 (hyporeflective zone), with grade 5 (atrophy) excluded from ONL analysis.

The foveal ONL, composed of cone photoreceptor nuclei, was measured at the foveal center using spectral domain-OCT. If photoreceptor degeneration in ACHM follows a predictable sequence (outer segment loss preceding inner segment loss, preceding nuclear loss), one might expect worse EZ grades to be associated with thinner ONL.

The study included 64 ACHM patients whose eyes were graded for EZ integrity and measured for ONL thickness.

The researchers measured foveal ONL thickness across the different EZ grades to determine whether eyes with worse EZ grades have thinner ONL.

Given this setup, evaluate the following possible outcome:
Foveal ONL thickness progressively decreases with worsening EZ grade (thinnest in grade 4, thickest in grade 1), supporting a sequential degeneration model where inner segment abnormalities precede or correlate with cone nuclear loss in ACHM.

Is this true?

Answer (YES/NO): NO